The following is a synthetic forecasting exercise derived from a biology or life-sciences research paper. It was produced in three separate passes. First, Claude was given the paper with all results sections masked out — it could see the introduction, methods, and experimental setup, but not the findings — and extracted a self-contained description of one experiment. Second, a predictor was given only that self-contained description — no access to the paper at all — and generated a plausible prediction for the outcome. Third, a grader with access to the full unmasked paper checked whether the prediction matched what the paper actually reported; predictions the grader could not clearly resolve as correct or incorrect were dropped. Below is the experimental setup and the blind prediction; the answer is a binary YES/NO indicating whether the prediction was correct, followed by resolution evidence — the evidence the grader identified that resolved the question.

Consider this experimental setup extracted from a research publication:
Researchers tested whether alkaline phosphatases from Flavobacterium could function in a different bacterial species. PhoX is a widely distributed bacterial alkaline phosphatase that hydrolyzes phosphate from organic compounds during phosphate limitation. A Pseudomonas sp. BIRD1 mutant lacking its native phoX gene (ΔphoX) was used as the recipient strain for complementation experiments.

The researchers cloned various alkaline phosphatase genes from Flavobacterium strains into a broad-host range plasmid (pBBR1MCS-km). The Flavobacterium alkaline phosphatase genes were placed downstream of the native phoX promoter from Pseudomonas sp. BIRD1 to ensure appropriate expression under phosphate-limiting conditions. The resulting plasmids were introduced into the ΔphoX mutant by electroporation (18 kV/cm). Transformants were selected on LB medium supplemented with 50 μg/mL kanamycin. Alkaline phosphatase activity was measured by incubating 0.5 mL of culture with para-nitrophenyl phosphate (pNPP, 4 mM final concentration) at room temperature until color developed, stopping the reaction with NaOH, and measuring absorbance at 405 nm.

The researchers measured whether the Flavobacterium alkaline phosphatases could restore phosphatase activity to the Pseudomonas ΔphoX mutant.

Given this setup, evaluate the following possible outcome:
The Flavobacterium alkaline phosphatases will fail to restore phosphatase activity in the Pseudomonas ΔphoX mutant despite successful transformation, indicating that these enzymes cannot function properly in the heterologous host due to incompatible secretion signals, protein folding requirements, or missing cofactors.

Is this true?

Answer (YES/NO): NO